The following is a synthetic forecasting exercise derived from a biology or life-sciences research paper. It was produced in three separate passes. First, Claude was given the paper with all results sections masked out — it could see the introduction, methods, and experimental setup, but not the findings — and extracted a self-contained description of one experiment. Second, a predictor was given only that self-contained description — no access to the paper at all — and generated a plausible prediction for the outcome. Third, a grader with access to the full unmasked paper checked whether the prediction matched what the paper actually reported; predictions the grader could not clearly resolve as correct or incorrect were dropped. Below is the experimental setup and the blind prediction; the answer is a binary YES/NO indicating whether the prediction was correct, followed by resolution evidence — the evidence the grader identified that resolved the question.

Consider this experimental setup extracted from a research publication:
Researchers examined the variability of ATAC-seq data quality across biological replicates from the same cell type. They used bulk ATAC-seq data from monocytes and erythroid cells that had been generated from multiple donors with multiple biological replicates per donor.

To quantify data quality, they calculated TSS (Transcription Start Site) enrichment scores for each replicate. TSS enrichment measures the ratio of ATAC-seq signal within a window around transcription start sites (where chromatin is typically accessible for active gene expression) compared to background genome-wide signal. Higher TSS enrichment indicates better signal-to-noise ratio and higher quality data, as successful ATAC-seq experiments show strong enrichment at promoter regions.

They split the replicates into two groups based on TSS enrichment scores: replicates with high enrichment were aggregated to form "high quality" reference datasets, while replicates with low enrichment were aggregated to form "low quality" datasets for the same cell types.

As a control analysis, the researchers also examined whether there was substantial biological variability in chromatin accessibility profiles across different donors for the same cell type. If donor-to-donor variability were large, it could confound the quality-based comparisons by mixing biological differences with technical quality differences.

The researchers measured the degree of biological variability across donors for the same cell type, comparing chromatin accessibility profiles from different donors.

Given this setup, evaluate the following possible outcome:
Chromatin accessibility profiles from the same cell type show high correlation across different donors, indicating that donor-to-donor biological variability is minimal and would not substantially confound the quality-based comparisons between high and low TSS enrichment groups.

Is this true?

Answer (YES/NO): YES